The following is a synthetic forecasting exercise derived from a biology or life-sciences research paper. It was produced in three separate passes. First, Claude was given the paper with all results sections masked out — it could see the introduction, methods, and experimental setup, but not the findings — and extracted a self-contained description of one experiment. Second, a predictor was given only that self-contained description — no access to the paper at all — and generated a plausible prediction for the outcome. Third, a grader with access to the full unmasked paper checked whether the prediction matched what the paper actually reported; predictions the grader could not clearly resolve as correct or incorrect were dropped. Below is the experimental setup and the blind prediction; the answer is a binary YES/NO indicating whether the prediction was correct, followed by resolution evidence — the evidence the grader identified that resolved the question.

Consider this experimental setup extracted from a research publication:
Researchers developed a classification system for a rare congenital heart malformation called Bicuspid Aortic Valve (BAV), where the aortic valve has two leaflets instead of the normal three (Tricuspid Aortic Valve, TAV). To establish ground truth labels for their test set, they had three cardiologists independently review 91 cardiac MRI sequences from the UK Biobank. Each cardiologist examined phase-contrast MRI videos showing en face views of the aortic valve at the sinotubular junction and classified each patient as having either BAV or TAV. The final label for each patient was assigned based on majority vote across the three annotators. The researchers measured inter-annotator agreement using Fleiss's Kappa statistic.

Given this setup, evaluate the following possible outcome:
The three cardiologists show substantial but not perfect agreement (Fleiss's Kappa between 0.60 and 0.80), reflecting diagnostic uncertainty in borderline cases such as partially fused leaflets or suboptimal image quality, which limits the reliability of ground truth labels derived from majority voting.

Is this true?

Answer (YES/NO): NO